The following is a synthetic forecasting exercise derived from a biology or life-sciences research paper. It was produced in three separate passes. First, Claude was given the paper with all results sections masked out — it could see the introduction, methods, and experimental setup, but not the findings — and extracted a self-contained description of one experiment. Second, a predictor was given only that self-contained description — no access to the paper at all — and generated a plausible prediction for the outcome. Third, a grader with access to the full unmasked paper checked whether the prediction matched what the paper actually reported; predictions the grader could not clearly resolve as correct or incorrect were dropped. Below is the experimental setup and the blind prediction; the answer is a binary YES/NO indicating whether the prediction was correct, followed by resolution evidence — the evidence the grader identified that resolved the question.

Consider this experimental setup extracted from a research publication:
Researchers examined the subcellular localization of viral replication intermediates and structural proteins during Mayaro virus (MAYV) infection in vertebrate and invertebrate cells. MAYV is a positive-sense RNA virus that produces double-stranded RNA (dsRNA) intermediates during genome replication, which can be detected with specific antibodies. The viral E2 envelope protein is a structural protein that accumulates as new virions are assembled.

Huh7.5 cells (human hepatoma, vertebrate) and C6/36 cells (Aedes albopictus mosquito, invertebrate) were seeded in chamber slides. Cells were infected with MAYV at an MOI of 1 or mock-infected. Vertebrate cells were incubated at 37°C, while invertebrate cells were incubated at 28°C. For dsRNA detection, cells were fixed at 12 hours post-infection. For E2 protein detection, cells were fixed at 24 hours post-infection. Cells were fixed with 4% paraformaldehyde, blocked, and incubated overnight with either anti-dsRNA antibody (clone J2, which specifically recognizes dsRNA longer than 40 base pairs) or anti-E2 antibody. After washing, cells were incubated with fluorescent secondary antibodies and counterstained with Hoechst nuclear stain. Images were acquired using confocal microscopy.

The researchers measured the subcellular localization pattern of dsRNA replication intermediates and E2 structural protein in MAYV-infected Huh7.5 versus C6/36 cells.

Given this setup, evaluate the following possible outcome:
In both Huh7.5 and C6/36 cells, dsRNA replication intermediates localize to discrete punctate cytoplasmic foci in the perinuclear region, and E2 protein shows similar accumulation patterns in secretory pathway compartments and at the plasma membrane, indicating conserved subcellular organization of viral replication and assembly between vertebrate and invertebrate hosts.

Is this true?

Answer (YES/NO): NO